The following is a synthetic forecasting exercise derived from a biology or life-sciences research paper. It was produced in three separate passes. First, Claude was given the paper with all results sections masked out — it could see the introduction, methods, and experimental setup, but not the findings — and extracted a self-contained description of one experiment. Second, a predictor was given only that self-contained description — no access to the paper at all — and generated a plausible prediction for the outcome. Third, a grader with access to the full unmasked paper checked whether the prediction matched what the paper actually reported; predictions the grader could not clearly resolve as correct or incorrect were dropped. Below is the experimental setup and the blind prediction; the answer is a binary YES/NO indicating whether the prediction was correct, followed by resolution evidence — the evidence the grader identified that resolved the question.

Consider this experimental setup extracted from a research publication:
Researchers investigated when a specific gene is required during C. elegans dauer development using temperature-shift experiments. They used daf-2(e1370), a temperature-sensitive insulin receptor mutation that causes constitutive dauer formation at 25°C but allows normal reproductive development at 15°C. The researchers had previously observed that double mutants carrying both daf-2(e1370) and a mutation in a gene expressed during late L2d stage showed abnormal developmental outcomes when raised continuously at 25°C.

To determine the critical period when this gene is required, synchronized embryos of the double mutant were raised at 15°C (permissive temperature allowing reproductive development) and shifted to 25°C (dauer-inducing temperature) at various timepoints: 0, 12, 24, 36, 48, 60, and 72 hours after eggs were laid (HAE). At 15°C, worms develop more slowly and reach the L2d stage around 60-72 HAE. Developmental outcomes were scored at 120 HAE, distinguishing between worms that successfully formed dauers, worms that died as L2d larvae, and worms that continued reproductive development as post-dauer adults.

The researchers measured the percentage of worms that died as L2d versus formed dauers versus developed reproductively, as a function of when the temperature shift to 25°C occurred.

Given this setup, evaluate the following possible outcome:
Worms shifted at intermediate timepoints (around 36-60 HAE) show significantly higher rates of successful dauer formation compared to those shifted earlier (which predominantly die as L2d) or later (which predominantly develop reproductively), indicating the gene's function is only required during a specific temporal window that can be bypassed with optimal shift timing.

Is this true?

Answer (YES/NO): NO